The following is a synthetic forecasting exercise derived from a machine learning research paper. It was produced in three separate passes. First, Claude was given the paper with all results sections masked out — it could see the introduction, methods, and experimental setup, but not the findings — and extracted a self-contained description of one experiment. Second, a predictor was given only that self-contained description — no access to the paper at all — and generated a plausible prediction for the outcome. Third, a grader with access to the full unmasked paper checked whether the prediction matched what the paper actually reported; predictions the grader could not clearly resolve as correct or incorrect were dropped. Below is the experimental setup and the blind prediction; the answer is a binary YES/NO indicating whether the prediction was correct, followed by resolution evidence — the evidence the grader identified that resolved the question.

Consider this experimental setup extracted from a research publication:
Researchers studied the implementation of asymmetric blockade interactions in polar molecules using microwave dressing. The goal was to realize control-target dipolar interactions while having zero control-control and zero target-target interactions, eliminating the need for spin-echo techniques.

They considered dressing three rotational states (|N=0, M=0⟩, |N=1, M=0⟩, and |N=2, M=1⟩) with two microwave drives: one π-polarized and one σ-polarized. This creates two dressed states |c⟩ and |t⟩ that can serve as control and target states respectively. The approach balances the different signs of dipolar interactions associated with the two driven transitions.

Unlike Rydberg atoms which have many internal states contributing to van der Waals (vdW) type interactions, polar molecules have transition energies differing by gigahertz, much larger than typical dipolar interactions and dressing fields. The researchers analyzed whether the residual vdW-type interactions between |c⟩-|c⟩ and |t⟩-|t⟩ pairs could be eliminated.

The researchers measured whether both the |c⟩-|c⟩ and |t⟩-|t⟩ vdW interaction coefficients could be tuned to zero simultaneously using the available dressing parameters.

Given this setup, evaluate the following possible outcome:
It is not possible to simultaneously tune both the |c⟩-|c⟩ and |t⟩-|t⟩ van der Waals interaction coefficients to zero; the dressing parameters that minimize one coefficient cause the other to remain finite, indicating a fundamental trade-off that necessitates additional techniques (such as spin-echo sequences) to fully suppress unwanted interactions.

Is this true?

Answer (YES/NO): YES